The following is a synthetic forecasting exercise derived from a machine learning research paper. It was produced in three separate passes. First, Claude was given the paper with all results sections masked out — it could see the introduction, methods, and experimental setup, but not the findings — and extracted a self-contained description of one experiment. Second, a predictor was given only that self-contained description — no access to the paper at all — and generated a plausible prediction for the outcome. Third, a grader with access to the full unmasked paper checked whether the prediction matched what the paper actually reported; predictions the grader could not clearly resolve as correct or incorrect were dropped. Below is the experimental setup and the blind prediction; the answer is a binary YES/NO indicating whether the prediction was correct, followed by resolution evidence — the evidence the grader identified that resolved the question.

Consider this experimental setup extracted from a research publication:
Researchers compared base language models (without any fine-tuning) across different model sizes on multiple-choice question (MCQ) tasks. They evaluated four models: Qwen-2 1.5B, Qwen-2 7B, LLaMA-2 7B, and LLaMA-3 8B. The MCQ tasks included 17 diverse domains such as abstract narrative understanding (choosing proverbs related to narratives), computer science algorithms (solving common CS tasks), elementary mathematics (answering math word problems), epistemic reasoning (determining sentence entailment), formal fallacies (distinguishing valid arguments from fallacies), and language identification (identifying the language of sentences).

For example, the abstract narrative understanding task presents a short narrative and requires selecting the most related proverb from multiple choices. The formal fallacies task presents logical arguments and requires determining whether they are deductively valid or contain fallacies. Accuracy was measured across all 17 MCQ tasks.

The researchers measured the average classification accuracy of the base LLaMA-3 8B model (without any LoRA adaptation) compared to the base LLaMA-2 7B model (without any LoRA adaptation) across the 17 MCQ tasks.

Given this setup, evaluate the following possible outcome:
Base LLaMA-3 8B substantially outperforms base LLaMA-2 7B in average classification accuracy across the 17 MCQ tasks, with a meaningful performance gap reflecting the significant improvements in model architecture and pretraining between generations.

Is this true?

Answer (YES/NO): YES